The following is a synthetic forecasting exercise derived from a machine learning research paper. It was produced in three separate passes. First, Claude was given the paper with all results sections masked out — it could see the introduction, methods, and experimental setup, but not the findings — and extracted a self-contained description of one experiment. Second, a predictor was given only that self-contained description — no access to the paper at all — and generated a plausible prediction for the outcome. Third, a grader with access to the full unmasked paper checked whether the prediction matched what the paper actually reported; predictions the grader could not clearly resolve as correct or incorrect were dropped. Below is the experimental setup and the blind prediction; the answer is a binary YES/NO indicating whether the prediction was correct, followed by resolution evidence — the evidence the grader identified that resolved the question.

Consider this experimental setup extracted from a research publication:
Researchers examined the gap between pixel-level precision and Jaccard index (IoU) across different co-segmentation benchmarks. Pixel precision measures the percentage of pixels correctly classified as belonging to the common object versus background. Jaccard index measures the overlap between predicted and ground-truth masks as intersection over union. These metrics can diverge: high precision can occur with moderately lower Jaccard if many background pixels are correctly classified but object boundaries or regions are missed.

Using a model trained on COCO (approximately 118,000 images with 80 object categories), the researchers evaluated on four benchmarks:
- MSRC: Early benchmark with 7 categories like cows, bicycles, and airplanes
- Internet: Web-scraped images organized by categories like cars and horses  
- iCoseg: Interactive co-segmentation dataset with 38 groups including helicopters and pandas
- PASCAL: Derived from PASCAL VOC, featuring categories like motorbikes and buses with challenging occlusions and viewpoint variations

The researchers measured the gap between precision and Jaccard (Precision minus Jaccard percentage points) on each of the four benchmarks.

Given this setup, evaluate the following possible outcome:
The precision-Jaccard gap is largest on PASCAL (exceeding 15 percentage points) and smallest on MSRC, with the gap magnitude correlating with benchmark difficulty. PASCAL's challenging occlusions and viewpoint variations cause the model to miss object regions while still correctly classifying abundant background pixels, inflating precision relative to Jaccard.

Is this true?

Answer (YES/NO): NO